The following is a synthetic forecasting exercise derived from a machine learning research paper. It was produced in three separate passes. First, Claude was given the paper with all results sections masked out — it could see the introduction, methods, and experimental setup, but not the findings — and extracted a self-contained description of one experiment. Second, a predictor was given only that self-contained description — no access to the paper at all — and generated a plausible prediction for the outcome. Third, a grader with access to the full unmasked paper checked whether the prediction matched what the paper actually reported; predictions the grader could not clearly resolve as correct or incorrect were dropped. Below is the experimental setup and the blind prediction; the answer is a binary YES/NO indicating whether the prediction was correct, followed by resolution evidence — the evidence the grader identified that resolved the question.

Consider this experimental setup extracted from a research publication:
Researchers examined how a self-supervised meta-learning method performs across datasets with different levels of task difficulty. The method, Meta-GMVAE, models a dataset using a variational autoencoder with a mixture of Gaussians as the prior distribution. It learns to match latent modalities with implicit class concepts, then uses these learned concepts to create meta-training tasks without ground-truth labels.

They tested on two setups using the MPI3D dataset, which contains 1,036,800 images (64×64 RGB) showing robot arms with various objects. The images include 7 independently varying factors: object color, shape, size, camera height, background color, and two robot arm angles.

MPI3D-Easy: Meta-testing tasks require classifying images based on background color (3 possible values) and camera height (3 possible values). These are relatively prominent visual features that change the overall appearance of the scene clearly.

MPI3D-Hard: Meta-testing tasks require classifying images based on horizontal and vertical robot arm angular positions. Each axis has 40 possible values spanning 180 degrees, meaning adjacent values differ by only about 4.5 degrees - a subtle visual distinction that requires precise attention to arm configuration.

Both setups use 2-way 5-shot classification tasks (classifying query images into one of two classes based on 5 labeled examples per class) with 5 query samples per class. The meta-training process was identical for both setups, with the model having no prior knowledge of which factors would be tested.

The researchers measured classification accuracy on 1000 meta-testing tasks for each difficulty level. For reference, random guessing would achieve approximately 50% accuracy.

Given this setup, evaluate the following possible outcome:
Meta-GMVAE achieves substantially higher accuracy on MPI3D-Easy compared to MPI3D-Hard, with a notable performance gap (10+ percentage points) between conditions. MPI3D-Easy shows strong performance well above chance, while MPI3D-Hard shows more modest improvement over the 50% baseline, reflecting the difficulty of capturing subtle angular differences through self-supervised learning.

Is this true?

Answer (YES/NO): NO